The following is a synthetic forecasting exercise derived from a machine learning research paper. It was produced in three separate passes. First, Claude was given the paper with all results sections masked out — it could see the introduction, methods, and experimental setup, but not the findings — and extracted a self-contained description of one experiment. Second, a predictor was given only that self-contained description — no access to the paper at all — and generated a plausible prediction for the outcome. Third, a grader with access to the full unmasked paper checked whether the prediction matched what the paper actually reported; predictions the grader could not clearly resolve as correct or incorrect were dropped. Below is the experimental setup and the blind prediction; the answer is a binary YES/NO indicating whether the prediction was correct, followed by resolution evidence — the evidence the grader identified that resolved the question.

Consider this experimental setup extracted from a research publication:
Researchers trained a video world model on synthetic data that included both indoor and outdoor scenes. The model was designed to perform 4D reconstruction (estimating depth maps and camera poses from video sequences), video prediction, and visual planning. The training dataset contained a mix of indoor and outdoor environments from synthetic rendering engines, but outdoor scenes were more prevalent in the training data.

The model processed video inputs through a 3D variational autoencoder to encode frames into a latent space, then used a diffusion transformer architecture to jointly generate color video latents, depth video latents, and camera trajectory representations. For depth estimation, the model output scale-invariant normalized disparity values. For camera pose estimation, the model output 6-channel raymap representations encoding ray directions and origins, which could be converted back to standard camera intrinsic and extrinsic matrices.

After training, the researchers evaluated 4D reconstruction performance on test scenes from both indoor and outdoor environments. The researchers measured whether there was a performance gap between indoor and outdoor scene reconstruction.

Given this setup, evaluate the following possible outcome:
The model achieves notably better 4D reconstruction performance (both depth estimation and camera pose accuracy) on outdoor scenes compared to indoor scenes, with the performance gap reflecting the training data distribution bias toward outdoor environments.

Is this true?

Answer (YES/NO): YES